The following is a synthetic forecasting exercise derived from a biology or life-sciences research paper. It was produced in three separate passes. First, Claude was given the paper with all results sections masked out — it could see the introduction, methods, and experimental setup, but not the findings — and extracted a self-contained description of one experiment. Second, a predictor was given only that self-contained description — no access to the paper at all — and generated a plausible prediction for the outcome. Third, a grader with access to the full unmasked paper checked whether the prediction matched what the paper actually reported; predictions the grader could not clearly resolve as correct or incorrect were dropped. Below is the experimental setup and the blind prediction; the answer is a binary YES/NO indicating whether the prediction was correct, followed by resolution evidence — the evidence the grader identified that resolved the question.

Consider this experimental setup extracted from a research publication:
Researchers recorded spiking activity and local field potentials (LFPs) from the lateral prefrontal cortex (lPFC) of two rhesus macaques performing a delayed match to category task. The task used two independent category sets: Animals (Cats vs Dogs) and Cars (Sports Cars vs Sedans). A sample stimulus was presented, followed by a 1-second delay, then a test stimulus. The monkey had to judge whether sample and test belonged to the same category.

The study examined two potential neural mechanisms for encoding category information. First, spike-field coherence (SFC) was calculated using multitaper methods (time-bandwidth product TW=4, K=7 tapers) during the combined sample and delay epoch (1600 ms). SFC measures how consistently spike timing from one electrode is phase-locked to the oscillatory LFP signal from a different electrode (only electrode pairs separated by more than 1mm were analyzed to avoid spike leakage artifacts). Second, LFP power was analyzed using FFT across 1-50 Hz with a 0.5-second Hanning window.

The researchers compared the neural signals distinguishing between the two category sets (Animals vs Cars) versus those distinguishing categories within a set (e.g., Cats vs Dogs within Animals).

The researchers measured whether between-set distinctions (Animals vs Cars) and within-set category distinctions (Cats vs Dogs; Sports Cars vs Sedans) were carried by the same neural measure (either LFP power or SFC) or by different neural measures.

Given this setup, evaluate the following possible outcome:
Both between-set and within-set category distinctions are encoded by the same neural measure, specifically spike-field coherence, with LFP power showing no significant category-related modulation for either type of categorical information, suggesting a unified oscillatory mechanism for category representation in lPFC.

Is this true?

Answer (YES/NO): NO